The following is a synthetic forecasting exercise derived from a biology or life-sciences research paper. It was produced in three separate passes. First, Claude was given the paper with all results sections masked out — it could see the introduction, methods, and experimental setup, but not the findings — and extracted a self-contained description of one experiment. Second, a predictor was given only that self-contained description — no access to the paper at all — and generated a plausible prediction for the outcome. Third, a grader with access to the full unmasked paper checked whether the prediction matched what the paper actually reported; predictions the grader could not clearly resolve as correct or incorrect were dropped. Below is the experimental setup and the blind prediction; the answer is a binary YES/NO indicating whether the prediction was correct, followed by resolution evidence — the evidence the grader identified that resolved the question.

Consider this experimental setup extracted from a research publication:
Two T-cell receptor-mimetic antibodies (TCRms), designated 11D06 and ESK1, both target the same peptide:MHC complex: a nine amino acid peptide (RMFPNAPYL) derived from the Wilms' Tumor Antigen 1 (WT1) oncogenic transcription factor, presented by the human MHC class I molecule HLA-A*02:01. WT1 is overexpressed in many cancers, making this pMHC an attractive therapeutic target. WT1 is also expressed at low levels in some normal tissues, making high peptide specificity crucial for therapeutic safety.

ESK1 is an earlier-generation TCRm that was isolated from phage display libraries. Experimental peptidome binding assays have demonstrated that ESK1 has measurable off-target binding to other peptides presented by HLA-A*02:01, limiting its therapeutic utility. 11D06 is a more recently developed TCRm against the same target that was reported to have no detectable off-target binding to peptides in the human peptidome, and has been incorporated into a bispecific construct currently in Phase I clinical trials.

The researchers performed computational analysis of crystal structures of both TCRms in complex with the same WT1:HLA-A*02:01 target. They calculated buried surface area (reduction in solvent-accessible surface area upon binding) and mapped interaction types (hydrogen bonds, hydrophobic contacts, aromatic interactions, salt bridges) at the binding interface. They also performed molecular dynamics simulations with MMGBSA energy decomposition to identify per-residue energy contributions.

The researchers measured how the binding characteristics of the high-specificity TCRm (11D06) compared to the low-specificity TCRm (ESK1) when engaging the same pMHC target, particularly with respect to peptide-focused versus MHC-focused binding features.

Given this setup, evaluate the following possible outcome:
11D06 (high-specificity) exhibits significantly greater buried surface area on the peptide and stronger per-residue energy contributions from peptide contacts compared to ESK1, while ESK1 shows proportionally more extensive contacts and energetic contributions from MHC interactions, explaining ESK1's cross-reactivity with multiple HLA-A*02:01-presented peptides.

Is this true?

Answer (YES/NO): NO